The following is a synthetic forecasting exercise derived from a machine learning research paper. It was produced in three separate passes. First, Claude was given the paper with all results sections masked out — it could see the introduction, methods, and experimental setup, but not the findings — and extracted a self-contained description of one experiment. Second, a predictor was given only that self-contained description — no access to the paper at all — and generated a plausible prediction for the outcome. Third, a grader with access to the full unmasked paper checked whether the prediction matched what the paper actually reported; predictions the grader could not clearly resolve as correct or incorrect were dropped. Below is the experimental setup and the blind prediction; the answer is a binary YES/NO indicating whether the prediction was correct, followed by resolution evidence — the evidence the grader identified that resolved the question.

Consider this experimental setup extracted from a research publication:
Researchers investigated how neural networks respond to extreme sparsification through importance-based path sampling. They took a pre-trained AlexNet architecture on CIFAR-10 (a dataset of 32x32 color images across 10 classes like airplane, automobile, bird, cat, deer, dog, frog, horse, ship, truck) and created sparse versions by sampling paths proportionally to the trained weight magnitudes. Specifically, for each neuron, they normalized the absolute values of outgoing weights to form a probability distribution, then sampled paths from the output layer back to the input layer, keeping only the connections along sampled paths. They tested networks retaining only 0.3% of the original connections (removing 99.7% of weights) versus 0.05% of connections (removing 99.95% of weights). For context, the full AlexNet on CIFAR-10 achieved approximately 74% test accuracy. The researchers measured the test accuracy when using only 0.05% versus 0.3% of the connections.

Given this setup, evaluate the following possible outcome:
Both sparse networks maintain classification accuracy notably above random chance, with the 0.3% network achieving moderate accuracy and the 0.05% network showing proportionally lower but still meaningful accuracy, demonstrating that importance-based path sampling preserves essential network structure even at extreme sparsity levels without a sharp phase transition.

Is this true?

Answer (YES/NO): NO